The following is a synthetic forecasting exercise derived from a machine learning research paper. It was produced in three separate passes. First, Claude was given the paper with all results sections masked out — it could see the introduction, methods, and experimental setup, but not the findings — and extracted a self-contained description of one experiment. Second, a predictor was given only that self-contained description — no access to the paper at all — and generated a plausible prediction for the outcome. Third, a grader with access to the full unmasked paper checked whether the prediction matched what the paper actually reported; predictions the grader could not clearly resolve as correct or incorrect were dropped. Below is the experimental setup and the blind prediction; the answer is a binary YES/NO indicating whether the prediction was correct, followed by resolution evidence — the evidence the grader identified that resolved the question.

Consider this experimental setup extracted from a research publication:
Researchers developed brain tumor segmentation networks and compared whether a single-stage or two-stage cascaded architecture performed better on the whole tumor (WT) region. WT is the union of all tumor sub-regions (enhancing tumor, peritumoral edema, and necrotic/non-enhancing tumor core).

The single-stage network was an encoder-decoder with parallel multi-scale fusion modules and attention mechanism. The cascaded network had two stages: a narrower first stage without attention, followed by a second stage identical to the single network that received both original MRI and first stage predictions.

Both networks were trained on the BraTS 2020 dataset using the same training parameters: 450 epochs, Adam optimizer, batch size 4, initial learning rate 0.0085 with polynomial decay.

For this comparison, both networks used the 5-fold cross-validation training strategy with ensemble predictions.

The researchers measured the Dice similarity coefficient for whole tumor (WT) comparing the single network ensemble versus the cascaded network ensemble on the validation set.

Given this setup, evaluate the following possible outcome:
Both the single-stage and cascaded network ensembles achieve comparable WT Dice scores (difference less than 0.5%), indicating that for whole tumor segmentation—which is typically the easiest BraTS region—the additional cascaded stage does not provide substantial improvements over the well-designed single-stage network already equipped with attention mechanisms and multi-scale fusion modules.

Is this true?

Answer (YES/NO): YES